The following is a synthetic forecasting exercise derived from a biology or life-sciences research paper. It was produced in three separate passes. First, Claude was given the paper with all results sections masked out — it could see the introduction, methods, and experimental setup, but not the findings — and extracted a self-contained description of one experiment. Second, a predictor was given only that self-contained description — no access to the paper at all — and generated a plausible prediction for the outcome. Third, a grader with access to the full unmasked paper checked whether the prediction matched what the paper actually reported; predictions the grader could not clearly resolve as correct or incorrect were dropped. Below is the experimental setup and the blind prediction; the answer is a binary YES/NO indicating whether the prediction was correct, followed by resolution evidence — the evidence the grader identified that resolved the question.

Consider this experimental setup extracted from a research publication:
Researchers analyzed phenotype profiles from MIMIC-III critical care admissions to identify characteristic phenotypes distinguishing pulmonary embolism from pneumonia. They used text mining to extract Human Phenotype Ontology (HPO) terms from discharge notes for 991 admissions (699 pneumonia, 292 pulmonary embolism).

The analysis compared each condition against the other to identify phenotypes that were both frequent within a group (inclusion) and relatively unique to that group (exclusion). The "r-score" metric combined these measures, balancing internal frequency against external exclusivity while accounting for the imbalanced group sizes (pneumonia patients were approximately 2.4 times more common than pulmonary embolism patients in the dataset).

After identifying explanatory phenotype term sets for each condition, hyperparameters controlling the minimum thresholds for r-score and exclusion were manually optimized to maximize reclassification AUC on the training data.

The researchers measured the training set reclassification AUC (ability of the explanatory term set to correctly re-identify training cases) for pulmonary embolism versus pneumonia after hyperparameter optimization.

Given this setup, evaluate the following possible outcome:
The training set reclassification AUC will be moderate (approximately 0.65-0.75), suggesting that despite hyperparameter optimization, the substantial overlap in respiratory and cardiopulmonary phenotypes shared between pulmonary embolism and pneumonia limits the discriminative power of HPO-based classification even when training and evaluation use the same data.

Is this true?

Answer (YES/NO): NO